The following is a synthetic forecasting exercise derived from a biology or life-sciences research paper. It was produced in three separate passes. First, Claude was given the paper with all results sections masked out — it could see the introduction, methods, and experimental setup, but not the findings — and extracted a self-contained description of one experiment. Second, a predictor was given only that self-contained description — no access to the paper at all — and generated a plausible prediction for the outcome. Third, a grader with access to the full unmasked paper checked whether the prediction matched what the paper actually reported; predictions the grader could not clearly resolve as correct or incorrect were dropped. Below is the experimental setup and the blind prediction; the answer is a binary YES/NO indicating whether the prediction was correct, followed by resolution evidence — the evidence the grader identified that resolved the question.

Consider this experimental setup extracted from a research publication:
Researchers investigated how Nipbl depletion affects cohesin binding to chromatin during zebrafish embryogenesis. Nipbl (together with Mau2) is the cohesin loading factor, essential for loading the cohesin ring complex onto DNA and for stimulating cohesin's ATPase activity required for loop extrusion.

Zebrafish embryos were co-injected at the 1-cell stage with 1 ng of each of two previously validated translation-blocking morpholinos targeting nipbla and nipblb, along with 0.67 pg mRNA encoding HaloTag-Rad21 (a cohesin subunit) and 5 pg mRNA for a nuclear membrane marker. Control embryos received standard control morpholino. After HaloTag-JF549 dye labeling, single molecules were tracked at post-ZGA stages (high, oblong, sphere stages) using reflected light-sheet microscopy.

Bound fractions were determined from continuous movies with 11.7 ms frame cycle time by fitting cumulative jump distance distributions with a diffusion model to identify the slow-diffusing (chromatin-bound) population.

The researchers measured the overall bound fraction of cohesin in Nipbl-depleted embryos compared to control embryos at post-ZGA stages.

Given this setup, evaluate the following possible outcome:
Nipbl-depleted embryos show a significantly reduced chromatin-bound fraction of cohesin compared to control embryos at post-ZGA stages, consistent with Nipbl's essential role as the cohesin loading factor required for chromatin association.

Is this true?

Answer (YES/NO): NO